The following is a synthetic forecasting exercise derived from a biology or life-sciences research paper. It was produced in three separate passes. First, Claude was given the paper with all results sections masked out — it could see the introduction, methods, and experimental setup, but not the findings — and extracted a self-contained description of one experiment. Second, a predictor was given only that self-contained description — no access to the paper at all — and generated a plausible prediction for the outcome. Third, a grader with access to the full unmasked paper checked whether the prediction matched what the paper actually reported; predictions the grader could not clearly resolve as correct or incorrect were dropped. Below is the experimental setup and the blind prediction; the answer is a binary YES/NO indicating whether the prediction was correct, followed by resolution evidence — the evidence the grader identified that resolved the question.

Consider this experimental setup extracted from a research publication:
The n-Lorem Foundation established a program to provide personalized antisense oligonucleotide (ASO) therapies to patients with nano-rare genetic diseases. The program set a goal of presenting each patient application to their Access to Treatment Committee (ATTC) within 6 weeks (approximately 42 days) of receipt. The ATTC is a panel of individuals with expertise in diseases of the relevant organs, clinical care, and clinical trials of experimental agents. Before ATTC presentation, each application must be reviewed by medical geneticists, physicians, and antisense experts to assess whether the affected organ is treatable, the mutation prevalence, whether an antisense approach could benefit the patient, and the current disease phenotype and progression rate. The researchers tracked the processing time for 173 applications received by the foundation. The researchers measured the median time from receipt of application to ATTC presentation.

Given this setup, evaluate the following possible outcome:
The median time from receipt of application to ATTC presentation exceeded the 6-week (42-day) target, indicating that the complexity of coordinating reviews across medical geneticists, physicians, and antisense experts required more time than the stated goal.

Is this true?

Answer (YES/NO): YES